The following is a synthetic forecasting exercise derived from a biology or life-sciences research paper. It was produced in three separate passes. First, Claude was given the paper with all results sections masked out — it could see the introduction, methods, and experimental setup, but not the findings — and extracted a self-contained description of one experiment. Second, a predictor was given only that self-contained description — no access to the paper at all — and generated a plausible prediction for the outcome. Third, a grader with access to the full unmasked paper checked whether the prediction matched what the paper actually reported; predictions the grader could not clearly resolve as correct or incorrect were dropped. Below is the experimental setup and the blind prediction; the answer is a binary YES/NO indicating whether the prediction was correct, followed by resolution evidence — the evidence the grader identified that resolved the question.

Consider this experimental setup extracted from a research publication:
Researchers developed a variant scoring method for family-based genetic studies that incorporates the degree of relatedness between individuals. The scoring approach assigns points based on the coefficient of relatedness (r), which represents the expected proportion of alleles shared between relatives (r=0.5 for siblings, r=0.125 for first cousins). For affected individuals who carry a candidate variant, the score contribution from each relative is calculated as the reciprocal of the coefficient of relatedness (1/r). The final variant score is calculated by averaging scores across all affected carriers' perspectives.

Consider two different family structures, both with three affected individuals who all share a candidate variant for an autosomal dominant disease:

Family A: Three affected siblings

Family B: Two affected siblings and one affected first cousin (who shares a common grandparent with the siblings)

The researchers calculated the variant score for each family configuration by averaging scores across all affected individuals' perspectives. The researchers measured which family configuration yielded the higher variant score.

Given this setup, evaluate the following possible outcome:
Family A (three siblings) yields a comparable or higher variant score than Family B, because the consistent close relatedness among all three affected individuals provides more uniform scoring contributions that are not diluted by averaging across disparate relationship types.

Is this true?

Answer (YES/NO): NO